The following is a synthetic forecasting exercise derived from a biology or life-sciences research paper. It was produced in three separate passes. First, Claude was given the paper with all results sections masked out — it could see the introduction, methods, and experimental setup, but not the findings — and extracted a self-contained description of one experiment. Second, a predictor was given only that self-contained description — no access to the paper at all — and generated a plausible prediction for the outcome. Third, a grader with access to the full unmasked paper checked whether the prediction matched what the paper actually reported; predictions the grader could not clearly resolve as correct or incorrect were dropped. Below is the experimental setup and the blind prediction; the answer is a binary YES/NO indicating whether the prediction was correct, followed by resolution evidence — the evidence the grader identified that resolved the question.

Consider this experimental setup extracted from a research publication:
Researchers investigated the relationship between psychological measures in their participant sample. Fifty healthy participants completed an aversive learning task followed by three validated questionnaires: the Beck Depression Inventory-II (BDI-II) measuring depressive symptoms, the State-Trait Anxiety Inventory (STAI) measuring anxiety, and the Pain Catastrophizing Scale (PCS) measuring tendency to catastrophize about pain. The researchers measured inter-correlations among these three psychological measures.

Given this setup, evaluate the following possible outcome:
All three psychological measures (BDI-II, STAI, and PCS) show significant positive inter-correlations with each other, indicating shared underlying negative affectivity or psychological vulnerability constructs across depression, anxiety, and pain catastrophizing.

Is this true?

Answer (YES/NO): YES